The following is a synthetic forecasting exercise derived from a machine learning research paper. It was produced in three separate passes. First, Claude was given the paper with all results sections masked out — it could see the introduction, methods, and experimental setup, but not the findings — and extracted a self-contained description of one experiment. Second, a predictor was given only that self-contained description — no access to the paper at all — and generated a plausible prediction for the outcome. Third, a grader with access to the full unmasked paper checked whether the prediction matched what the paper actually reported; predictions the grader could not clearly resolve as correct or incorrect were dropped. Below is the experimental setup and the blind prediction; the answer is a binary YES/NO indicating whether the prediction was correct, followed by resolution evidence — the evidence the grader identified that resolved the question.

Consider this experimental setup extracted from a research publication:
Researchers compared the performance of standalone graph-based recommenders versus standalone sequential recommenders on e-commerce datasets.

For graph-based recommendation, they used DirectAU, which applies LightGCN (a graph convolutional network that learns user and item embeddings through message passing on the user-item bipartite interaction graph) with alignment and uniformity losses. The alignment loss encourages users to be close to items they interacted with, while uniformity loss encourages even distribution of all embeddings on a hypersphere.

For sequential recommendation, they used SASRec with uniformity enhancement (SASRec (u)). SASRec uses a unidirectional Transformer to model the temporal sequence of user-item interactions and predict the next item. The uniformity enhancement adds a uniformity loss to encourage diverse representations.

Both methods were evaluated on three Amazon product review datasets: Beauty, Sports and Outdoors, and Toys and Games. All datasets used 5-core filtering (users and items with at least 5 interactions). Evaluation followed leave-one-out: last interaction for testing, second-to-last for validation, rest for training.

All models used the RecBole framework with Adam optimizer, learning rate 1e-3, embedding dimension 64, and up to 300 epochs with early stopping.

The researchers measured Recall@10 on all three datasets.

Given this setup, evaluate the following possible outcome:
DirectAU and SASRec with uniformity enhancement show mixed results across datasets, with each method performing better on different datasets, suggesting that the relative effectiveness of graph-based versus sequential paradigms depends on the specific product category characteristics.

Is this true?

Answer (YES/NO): NO